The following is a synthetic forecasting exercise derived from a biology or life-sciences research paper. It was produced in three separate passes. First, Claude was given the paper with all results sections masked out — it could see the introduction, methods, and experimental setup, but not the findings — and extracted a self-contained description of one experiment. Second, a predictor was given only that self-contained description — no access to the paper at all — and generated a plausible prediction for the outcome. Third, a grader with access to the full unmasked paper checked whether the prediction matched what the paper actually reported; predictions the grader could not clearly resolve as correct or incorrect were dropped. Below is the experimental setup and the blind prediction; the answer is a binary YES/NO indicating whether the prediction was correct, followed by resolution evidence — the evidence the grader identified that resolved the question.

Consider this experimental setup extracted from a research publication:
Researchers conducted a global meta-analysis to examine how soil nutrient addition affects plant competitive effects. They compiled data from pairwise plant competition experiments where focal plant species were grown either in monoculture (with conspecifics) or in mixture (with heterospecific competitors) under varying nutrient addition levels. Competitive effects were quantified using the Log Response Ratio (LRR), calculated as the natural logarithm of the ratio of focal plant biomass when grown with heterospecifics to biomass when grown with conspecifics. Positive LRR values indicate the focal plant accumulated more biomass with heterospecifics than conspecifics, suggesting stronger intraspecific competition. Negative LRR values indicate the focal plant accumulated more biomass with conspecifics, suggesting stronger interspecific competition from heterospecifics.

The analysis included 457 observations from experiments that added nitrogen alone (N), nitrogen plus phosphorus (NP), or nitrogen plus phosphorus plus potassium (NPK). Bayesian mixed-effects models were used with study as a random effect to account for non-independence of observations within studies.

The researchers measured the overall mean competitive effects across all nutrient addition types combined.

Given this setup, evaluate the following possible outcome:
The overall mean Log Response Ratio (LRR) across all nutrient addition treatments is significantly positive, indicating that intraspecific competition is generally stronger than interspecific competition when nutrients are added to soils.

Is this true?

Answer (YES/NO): NO